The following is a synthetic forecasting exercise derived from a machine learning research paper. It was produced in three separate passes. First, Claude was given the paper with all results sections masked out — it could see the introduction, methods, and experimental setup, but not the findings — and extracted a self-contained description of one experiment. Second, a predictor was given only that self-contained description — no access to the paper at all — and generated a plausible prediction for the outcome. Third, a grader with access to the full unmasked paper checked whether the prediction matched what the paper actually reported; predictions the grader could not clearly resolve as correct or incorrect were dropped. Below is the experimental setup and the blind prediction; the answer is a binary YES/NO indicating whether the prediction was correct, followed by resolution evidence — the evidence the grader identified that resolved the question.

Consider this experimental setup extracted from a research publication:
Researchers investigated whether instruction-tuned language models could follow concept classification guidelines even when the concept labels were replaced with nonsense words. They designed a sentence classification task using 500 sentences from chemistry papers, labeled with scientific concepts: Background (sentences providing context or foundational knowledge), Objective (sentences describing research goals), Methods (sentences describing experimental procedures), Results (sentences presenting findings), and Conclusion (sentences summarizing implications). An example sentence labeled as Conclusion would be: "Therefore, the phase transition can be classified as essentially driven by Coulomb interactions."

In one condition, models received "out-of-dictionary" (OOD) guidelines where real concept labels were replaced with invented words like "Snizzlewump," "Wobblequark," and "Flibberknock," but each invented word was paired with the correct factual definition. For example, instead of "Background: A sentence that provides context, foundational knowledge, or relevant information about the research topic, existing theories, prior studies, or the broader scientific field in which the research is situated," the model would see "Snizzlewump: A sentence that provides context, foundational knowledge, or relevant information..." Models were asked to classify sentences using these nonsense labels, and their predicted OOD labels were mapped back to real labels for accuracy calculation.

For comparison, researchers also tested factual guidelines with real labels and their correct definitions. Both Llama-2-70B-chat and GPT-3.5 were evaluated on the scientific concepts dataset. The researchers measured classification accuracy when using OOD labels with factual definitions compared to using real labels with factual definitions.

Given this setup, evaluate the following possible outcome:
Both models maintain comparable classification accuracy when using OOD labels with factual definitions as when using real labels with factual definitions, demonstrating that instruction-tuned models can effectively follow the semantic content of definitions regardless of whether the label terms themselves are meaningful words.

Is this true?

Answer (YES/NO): YES